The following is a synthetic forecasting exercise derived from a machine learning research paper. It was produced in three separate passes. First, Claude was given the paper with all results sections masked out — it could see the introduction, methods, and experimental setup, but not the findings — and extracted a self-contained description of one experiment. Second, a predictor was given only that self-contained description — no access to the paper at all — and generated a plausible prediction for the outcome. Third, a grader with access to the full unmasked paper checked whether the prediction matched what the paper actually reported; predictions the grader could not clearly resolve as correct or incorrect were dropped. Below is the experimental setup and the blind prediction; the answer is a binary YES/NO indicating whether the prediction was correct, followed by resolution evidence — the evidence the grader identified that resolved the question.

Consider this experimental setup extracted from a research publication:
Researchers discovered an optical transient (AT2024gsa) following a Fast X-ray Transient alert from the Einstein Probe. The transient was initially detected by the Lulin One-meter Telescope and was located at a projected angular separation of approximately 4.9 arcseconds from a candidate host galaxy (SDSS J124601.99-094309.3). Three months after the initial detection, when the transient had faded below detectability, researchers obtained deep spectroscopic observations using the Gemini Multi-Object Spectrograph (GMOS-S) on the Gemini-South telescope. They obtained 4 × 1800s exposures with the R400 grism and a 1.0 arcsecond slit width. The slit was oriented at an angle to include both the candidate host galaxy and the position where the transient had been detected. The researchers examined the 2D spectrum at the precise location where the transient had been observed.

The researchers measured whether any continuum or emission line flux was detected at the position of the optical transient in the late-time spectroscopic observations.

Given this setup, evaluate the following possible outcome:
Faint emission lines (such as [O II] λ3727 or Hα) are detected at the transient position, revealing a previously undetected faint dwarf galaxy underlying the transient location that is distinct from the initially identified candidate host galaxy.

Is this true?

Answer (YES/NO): NO